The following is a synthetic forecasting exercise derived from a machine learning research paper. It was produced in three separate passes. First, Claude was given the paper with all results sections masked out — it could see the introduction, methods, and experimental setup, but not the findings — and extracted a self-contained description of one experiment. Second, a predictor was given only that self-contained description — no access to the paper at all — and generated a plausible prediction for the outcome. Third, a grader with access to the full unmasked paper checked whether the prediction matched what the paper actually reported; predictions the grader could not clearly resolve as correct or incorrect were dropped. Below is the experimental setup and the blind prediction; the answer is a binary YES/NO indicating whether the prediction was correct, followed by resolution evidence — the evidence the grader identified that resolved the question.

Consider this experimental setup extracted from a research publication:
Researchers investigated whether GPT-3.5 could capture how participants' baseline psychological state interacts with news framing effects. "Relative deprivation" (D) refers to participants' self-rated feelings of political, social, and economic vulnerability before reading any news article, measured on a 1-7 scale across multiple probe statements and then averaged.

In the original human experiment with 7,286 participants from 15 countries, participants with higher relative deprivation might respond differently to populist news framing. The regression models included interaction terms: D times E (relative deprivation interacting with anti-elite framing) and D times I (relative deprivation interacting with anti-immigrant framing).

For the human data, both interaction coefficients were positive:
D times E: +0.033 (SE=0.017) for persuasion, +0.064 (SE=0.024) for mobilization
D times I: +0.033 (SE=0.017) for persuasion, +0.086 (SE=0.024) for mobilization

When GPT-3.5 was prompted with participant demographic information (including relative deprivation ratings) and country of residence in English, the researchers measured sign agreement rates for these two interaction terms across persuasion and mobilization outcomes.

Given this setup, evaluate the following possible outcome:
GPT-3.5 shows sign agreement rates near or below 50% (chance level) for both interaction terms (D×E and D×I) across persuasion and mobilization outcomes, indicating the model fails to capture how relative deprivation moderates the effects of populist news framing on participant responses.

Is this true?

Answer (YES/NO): NO